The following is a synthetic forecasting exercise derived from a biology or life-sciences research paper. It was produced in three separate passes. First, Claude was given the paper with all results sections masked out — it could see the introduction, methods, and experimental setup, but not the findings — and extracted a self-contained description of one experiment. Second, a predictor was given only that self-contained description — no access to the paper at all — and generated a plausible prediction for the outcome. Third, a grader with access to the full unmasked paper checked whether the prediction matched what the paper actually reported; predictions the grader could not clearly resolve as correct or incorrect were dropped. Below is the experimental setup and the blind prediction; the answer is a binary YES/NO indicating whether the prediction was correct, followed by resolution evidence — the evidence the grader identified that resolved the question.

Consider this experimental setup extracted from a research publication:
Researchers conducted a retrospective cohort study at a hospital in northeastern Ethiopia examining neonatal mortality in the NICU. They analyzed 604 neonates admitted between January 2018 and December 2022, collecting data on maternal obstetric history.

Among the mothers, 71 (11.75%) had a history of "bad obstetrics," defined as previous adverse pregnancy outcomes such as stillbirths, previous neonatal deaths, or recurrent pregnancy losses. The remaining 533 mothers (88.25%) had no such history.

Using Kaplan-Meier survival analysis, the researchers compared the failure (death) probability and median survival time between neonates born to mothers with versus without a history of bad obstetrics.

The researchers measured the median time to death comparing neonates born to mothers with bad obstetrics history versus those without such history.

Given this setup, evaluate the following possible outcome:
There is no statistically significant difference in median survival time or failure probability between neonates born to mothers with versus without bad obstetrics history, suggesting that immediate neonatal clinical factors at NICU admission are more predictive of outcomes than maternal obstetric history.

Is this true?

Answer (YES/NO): NO